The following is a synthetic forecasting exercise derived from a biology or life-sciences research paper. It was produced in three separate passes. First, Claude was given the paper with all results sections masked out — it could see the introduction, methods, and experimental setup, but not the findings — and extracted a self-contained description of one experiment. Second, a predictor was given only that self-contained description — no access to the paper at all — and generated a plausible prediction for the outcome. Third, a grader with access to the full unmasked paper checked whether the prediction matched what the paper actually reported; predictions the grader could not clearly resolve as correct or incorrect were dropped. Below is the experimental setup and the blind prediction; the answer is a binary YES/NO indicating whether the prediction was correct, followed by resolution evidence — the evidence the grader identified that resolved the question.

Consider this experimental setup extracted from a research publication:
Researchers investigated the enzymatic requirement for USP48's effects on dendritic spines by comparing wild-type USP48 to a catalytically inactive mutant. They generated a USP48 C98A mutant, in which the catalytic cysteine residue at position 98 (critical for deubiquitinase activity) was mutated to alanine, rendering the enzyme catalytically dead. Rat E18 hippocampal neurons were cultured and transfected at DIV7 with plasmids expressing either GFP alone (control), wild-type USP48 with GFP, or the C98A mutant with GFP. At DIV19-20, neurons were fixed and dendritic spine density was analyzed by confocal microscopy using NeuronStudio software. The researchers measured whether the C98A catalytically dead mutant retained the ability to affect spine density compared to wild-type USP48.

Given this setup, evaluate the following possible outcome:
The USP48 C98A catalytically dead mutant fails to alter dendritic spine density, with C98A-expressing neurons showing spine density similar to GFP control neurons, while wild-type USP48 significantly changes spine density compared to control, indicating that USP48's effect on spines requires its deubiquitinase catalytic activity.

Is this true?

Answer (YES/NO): YES